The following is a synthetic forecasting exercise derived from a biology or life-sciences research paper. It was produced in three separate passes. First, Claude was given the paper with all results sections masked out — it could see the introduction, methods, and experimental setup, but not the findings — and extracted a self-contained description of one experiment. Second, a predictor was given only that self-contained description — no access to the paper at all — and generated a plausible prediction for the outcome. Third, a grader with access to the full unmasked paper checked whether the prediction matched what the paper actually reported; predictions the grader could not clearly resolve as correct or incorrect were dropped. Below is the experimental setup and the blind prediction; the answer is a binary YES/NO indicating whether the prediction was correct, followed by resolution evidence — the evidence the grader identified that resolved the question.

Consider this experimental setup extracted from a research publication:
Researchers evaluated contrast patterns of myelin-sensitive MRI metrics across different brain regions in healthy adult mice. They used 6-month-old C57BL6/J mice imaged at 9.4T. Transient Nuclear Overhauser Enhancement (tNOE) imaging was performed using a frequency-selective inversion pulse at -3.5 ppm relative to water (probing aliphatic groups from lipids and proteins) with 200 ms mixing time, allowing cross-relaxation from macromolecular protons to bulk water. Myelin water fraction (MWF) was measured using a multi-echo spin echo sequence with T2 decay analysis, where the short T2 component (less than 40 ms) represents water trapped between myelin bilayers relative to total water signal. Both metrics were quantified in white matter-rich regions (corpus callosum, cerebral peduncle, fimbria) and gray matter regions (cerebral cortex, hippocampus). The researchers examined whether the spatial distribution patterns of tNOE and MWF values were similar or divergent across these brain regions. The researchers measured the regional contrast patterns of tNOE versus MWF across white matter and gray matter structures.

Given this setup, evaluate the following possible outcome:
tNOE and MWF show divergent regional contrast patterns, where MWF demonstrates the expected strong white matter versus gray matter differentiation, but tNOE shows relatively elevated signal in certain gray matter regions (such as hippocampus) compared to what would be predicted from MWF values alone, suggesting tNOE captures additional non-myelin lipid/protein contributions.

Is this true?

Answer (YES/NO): NO